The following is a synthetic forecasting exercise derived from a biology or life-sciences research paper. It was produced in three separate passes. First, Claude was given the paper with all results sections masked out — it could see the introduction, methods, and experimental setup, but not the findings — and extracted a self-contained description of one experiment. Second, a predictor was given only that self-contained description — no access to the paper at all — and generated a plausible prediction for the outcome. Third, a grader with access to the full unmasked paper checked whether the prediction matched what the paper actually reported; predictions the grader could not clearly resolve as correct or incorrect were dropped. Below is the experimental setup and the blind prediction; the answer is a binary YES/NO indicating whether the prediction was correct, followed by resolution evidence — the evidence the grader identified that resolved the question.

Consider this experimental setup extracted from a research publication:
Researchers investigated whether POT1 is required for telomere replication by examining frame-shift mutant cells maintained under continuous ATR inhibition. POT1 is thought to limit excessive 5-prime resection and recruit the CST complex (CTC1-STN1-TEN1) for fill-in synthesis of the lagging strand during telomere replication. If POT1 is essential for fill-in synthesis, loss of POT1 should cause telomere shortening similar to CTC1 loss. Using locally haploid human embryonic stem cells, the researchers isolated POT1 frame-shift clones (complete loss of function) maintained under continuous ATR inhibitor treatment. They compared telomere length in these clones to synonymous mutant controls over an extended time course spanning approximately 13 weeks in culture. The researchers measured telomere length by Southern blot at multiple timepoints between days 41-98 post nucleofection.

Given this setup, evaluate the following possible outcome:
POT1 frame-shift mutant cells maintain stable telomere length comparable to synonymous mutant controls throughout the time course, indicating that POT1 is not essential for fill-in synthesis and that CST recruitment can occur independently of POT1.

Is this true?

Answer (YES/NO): NO